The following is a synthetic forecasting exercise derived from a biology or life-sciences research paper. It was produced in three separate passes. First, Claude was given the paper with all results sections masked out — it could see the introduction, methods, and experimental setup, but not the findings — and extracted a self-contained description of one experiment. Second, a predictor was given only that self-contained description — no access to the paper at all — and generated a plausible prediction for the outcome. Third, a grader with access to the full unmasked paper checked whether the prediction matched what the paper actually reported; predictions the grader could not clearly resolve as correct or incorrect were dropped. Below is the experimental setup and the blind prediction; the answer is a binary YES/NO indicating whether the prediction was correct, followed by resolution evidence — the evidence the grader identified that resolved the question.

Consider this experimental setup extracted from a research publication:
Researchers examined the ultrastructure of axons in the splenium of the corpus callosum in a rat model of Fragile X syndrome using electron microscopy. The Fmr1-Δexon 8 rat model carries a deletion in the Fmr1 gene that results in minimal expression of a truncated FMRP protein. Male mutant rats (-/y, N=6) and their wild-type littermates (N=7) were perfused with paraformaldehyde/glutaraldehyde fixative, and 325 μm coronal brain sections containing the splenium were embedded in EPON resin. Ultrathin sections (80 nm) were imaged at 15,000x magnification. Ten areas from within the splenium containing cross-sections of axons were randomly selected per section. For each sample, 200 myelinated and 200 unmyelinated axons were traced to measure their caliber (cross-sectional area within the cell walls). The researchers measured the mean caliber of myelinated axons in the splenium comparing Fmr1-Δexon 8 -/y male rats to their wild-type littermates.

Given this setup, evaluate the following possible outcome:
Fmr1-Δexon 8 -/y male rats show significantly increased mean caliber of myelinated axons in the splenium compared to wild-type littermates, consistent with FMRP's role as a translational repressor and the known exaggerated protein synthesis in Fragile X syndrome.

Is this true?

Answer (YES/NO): NO